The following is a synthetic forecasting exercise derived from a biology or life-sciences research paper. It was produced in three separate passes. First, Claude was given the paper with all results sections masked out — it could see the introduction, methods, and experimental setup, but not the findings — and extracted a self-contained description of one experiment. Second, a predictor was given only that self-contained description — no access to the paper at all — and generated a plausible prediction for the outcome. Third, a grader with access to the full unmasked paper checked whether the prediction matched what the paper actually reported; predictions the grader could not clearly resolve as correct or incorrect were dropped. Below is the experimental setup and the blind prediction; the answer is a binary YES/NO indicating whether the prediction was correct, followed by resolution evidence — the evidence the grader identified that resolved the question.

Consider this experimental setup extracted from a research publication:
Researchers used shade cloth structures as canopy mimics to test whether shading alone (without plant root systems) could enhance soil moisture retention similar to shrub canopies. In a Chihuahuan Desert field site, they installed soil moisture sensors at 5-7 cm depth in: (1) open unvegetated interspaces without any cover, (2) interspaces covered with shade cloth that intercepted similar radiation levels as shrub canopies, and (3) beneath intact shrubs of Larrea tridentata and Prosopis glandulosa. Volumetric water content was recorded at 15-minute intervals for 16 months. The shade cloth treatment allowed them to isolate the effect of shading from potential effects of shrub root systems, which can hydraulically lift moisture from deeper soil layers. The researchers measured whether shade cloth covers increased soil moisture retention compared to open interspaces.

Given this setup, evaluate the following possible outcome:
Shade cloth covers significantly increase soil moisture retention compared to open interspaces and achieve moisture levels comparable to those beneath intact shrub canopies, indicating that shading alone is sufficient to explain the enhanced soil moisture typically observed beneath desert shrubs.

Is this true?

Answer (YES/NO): NO